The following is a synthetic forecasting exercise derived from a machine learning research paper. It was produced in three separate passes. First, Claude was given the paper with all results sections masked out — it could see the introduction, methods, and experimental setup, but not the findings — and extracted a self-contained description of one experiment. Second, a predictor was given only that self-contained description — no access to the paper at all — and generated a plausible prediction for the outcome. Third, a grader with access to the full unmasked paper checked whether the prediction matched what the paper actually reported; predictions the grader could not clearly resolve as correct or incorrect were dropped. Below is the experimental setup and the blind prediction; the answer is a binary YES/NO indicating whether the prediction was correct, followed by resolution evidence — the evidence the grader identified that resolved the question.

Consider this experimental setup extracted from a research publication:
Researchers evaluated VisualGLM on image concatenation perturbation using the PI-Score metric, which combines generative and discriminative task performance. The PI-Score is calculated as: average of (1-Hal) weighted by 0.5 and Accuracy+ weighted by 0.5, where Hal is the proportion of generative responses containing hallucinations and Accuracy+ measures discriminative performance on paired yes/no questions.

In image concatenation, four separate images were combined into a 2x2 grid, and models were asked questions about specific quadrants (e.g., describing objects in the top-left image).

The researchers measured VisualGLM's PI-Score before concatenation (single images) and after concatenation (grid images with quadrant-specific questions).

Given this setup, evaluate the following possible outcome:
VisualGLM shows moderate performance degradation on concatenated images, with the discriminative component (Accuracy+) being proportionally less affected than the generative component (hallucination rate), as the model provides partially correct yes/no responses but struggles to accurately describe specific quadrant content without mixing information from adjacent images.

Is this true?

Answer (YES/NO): NO